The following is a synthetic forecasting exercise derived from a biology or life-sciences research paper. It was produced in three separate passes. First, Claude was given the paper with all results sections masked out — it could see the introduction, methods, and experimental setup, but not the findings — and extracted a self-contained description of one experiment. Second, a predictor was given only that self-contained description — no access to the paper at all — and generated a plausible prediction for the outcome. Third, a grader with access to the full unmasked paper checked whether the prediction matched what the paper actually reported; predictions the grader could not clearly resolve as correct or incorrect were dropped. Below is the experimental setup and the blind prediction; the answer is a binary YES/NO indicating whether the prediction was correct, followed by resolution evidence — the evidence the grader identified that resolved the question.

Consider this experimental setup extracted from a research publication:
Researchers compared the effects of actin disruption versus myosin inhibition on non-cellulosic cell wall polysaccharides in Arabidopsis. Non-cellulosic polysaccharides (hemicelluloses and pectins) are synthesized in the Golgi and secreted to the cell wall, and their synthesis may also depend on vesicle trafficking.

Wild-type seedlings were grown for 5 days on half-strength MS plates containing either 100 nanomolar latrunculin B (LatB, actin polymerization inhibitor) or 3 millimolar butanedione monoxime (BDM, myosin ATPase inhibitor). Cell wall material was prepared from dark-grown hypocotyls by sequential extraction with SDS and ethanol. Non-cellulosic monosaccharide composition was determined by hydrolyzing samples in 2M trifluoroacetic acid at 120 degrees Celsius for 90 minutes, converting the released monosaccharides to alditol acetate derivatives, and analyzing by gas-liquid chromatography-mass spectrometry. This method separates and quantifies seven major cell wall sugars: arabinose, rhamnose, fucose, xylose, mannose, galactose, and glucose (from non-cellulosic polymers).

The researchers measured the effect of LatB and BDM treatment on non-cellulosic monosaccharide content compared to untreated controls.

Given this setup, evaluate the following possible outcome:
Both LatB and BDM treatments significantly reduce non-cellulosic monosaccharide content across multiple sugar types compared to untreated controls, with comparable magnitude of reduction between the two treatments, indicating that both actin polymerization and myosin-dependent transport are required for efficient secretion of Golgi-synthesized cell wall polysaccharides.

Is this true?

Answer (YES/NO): NO